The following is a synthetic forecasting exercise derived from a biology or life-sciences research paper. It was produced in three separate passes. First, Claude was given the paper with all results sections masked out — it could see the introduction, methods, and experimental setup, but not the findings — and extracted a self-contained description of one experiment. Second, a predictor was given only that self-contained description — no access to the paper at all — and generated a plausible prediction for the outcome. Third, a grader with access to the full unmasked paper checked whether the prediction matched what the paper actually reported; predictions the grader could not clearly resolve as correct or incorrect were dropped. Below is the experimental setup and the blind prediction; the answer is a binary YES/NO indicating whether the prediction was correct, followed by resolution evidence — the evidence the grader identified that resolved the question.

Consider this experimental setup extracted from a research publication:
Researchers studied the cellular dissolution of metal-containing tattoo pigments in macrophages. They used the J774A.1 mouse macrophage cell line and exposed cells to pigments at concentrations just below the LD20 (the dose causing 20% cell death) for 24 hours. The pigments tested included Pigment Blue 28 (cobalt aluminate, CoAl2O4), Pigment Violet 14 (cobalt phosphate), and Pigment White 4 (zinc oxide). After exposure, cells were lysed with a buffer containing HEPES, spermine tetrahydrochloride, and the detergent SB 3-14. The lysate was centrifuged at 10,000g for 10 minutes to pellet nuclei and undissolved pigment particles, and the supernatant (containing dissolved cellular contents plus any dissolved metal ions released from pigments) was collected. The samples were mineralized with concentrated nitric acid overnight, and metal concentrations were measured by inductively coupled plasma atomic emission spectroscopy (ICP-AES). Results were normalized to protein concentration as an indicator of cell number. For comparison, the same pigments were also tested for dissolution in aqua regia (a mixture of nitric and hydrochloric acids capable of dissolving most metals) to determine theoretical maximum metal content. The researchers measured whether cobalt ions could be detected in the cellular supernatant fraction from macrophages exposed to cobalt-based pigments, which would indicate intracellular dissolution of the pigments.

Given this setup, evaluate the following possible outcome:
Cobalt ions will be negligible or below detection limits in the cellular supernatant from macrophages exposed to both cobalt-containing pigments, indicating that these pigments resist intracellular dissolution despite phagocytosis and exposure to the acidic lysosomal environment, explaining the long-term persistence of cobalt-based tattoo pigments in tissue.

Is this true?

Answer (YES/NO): NO